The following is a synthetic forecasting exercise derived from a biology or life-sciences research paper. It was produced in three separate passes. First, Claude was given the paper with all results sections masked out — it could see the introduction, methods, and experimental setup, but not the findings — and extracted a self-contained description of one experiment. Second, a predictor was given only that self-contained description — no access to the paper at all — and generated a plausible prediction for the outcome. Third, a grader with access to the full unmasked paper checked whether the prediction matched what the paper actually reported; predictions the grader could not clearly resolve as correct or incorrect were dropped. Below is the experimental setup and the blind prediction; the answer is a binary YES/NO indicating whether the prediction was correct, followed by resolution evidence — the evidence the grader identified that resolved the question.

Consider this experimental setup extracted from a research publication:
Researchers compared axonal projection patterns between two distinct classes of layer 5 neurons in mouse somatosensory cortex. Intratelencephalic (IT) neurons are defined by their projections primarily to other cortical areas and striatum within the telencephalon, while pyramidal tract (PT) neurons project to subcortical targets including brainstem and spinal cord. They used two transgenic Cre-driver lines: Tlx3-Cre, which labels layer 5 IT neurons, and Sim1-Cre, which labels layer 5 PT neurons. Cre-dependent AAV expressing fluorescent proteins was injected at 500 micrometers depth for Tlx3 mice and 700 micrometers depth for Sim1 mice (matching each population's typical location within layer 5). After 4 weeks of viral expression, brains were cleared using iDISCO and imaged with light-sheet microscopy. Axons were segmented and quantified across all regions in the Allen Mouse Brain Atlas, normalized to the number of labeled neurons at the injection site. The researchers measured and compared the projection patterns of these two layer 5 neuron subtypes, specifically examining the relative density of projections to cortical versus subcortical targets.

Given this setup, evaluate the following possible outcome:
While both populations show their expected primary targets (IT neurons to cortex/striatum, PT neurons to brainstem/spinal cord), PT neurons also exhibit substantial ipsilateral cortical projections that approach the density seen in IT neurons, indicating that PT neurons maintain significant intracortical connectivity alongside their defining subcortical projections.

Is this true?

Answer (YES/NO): NO